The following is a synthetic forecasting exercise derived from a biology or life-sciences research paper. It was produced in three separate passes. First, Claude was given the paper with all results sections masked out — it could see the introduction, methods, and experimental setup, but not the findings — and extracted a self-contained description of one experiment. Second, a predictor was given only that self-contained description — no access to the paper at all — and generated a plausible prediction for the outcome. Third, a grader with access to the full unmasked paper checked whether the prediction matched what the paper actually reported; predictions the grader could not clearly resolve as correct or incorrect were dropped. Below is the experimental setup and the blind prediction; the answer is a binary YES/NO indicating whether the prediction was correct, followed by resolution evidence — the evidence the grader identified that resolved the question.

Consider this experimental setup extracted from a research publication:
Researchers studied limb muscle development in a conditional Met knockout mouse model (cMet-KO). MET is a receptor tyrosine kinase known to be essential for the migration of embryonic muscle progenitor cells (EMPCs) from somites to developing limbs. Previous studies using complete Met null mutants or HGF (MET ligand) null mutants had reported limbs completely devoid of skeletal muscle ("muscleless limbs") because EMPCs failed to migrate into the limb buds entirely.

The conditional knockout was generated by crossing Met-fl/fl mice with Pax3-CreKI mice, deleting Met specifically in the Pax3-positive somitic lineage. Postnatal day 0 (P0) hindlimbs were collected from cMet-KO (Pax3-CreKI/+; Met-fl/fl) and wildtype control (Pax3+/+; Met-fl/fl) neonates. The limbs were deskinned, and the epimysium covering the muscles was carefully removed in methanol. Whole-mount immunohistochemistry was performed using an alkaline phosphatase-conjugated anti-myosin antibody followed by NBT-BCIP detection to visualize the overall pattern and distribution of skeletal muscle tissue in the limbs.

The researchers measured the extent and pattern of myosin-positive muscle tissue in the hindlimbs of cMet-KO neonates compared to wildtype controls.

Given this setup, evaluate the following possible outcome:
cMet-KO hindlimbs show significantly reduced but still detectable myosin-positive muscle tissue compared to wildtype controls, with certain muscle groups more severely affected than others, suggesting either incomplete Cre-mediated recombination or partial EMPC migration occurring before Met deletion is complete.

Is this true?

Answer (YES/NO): NO